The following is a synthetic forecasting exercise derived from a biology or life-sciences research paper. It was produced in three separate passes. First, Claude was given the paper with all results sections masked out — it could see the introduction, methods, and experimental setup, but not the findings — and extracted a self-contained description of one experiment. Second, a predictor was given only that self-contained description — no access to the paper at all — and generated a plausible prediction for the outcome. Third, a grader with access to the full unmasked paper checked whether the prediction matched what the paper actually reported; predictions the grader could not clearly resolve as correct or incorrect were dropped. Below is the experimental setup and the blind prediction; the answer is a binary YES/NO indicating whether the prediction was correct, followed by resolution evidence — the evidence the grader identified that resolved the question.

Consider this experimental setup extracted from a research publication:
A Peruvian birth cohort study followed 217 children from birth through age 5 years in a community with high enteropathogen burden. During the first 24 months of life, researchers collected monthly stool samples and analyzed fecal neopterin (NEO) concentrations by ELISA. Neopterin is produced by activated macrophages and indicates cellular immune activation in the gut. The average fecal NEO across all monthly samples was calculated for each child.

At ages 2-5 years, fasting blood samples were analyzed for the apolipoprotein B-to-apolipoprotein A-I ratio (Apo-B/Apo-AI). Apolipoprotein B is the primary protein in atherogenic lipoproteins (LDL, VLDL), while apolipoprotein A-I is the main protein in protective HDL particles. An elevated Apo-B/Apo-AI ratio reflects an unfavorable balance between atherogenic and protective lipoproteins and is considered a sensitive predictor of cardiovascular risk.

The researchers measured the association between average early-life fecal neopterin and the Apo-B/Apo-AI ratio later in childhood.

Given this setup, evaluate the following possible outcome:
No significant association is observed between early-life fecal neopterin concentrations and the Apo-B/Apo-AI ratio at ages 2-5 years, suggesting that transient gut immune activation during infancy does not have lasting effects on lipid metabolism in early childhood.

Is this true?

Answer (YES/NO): YES